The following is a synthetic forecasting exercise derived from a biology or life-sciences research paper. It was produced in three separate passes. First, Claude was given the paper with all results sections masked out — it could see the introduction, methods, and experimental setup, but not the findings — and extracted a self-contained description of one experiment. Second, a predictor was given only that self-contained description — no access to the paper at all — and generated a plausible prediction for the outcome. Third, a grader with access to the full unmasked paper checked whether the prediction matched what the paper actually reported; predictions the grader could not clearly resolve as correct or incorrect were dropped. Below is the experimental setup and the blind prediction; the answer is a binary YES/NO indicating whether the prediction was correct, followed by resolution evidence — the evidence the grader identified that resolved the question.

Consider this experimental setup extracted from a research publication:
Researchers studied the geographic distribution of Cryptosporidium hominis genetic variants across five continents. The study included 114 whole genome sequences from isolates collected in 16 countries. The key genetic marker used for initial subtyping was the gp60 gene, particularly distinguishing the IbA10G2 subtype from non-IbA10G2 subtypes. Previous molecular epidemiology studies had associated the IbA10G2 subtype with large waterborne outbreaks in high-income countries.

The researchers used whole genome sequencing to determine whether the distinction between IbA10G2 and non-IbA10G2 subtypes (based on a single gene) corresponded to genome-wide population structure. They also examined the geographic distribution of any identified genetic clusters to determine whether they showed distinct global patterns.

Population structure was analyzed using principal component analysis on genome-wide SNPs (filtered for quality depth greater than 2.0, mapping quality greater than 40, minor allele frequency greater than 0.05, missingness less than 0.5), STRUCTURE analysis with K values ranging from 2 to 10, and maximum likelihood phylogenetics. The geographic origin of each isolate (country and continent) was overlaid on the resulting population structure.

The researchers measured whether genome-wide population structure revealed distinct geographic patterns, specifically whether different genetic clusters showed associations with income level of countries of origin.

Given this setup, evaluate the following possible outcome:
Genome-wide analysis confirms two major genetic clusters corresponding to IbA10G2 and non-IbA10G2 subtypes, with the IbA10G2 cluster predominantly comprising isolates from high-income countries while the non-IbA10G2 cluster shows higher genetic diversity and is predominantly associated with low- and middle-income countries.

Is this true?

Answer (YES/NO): YES